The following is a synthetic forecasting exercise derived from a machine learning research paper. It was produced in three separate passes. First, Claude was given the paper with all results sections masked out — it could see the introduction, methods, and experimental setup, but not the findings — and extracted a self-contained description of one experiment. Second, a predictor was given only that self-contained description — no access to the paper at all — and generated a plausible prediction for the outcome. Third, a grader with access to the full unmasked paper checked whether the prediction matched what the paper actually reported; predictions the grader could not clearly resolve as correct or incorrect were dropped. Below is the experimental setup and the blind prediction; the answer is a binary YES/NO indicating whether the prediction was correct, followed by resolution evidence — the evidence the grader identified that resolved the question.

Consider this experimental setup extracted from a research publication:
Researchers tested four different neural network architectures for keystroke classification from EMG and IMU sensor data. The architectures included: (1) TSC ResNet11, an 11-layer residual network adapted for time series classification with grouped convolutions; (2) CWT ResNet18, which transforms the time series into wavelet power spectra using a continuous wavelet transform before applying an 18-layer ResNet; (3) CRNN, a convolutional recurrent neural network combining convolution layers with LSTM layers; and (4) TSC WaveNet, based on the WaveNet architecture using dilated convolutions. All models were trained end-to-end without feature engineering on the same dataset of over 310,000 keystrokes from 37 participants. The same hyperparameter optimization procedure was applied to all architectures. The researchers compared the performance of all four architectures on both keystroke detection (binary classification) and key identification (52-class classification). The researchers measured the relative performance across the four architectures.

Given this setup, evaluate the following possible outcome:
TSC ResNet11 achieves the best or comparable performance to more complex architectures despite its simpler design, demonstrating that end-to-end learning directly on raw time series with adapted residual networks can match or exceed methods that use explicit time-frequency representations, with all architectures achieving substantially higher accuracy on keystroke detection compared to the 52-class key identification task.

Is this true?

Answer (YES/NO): NO